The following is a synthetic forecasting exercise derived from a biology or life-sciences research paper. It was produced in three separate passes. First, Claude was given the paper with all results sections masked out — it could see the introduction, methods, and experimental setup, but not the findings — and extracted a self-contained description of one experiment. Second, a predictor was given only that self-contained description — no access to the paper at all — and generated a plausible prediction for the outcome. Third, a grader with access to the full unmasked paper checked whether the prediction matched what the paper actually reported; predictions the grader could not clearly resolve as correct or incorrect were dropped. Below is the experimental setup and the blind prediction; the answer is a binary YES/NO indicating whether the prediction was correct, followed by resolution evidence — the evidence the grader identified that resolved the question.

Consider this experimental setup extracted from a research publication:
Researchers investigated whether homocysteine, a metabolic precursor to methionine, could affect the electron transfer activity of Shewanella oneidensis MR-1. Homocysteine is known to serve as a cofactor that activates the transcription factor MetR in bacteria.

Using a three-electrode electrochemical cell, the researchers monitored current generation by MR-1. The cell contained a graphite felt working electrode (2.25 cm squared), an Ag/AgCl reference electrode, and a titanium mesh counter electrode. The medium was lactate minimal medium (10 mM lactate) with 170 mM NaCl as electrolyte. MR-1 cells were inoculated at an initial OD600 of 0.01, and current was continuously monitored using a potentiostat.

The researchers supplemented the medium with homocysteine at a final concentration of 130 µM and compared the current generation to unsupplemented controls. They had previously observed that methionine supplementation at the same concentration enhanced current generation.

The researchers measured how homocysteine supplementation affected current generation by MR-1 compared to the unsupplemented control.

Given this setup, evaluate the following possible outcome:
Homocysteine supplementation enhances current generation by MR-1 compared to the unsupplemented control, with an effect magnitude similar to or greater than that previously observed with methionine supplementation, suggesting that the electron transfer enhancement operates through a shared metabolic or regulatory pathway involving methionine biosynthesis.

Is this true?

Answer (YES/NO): NO